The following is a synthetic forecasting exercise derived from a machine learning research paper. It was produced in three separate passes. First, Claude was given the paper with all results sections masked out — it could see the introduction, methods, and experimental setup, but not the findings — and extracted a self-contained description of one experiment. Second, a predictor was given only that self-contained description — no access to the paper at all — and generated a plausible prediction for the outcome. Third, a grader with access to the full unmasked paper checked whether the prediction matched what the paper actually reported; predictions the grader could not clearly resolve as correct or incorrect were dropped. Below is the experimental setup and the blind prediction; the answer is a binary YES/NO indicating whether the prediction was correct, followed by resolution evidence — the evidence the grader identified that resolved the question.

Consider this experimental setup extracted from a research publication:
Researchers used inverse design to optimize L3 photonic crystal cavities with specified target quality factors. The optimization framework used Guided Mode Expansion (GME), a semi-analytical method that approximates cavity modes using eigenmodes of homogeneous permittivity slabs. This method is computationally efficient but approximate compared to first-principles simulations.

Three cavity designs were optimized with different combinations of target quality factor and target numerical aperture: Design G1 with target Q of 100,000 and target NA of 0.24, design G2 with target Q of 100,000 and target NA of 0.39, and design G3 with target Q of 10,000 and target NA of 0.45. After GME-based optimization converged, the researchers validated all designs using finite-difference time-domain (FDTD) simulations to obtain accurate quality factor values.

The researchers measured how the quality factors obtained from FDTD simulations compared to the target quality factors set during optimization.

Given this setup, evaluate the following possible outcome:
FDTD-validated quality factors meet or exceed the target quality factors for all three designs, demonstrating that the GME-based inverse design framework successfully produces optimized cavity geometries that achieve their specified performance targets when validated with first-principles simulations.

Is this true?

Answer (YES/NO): NO